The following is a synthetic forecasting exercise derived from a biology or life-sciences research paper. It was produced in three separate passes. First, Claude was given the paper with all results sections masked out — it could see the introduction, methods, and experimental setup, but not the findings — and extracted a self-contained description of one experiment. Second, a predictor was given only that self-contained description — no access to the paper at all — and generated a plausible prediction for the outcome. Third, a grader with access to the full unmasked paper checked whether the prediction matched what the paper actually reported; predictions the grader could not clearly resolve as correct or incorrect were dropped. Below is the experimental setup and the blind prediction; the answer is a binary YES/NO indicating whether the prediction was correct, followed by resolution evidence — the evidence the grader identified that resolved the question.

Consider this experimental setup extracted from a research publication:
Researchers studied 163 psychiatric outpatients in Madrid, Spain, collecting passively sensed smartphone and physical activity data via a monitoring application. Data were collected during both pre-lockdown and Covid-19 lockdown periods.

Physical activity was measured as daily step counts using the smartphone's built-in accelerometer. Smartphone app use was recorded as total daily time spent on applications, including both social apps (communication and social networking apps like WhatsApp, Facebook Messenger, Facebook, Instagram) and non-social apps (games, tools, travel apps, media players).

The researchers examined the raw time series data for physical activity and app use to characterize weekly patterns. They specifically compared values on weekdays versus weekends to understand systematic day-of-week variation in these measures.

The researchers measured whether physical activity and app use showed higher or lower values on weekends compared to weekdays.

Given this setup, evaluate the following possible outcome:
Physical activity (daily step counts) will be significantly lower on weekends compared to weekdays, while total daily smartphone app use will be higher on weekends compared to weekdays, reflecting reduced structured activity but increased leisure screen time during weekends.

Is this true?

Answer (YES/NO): NO